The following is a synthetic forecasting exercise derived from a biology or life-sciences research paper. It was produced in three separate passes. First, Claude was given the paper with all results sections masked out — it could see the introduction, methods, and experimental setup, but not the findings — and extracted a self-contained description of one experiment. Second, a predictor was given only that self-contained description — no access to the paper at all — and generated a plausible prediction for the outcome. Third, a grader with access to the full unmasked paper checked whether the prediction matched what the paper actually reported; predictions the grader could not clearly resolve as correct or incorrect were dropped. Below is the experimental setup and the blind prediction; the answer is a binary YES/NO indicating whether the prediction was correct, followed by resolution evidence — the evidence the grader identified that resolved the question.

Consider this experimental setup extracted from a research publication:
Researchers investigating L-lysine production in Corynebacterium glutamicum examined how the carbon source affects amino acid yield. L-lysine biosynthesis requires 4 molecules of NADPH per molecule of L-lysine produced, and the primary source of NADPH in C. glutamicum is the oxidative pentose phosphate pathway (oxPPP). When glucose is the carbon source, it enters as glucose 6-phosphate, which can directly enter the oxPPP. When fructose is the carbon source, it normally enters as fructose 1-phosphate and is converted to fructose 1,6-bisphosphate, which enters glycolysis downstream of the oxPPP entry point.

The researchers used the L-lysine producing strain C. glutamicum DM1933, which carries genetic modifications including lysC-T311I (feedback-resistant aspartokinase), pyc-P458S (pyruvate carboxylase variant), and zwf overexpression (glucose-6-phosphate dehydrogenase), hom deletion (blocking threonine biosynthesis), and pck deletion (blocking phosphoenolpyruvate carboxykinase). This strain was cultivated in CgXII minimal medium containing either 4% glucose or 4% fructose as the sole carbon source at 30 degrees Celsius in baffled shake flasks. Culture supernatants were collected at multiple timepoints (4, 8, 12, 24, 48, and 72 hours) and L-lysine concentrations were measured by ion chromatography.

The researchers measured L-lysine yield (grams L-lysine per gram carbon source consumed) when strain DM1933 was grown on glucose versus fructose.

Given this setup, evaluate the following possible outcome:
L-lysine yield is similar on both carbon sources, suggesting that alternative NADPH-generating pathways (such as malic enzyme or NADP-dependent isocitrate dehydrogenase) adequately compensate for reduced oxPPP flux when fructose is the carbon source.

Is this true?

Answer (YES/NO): NO